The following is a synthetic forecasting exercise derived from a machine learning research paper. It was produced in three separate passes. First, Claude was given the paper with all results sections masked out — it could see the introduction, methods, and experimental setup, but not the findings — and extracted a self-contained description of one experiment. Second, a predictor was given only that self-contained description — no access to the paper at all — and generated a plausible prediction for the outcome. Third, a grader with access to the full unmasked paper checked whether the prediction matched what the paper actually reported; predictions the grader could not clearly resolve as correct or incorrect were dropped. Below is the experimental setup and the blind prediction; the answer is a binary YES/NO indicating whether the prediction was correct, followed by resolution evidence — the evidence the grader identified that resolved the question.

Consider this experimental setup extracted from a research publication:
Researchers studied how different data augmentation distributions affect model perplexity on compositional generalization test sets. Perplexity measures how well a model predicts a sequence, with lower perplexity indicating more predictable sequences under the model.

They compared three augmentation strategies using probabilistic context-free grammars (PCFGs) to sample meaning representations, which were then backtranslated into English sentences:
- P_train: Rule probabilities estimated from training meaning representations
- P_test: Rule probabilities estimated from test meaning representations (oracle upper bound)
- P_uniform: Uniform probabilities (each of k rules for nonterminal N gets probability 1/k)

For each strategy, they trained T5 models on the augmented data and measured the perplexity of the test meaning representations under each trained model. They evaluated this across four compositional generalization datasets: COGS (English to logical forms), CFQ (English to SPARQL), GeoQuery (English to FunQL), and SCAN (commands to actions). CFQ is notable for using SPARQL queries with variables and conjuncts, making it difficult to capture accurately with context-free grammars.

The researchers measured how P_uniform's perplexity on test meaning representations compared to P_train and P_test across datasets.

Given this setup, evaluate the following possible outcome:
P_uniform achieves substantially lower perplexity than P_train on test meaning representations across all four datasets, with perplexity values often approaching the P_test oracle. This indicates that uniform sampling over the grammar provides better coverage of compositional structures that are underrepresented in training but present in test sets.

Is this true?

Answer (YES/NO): NO